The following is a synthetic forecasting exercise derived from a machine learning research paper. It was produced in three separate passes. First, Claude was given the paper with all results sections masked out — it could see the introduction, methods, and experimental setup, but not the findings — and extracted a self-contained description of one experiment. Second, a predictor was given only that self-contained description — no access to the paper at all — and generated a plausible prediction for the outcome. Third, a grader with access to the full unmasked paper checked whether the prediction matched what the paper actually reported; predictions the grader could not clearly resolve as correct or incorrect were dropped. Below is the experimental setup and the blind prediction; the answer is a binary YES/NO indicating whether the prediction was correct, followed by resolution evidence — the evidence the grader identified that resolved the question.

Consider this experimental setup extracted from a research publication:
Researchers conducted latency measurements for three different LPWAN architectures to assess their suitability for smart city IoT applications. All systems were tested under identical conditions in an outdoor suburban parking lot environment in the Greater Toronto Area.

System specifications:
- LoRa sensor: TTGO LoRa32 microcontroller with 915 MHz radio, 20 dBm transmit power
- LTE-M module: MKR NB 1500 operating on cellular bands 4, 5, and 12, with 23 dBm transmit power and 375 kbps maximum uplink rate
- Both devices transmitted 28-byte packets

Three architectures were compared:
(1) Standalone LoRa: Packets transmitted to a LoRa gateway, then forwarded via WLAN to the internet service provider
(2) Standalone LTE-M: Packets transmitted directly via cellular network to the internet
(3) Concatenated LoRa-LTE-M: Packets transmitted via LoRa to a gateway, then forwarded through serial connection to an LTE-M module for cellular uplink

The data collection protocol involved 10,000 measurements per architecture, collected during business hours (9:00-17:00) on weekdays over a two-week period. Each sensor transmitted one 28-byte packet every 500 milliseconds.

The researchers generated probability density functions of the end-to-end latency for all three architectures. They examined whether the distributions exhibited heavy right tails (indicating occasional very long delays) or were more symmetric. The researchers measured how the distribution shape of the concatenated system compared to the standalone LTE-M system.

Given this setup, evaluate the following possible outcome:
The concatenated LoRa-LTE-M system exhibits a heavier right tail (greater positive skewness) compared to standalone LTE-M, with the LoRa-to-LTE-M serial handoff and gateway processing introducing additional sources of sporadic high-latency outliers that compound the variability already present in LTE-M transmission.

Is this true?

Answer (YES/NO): NO